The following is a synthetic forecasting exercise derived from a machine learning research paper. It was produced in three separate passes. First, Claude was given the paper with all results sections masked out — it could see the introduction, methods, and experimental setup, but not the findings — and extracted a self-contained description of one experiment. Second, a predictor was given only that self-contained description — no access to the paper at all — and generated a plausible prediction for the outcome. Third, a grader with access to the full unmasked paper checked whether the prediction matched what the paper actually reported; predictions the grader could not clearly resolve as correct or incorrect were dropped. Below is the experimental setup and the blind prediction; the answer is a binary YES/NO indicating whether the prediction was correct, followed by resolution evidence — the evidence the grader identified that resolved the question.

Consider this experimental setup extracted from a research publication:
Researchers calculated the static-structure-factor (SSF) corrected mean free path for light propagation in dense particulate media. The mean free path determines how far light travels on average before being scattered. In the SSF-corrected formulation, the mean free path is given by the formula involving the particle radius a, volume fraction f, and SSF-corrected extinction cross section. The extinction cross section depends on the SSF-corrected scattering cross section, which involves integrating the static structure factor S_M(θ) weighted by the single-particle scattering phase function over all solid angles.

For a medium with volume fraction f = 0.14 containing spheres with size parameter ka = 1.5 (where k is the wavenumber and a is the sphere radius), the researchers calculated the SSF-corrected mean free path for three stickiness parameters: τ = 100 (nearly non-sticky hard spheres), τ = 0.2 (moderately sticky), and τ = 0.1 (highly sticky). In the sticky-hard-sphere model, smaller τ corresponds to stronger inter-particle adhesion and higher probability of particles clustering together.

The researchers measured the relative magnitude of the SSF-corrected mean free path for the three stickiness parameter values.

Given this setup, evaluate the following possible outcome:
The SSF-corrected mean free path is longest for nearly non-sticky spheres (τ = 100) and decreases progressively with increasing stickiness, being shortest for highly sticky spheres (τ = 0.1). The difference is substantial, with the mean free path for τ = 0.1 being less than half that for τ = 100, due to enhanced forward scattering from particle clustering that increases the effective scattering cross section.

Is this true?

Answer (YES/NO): NO